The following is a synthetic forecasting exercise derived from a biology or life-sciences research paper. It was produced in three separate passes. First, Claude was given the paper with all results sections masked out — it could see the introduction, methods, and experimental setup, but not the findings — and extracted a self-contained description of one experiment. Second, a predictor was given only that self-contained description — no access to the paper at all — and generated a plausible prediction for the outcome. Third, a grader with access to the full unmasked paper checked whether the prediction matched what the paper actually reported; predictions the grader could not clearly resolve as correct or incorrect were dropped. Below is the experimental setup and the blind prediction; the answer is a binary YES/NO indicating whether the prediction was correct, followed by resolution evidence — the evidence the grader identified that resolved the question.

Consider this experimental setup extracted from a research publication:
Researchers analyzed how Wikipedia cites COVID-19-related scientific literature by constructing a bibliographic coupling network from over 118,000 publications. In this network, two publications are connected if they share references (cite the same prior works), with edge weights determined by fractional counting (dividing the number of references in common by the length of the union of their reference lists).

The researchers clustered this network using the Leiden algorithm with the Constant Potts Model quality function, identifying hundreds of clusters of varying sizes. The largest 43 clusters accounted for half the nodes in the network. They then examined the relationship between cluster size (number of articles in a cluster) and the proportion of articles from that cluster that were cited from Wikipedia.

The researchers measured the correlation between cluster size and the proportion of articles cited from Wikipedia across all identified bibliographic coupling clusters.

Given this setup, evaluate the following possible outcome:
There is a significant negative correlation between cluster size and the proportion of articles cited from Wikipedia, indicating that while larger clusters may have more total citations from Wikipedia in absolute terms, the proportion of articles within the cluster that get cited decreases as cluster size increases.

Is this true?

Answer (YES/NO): NO